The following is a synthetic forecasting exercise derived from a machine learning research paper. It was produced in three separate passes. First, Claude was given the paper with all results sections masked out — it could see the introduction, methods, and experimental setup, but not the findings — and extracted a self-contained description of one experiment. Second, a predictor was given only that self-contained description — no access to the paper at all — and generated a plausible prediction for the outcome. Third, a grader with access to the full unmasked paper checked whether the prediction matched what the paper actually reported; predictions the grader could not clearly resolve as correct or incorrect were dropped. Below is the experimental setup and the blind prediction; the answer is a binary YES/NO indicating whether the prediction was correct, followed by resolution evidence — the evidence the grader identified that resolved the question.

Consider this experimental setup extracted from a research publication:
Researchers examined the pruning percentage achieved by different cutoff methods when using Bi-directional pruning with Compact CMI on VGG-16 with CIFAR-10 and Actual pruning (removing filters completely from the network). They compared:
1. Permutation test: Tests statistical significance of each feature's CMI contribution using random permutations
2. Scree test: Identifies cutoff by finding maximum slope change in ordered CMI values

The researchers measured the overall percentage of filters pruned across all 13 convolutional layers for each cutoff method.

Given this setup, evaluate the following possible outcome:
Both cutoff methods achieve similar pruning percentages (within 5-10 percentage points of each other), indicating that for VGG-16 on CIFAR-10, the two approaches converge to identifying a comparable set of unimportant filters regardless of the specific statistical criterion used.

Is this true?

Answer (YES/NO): NO